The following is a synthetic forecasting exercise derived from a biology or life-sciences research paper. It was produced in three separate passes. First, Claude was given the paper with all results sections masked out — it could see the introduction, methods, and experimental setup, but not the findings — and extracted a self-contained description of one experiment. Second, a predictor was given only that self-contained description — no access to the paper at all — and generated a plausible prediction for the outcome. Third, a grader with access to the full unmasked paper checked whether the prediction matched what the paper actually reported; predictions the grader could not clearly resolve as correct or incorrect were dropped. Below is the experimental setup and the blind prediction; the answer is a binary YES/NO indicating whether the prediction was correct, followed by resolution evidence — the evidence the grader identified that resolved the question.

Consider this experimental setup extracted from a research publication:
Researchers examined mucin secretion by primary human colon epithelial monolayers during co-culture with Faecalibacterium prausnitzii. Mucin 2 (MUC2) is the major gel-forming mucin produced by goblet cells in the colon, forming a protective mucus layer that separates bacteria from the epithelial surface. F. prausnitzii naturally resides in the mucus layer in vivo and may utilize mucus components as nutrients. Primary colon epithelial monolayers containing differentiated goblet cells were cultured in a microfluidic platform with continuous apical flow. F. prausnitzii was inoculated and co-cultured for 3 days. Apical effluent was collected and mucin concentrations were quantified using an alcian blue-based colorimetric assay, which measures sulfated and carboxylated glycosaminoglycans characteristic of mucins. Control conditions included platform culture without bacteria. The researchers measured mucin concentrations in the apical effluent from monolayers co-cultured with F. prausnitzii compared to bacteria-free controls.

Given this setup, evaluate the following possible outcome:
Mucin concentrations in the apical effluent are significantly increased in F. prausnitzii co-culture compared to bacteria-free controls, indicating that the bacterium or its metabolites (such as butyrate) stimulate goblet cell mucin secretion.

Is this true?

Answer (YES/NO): NO